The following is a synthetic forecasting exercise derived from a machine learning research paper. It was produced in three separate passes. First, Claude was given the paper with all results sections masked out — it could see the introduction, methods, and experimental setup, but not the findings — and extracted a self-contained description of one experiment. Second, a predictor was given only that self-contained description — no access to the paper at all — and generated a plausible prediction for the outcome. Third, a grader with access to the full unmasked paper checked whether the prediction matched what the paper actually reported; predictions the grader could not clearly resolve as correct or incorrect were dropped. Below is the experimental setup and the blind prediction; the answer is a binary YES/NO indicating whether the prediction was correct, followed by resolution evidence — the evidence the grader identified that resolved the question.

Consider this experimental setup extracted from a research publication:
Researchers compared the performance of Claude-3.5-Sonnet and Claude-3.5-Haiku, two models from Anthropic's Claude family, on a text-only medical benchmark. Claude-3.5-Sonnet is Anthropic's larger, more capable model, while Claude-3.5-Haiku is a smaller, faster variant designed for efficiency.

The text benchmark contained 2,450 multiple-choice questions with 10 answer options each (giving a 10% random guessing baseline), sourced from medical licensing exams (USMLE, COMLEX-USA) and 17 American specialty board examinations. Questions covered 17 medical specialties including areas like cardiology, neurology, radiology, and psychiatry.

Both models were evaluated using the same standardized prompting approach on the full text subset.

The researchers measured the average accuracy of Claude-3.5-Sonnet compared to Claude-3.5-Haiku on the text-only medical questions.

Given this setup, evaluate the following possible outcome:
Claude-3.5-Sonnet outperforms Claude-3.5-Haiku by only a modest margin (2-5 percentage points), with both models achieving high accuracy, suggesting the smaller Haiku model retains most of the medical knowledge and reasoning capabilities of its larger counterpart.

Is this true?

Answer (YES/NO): NO